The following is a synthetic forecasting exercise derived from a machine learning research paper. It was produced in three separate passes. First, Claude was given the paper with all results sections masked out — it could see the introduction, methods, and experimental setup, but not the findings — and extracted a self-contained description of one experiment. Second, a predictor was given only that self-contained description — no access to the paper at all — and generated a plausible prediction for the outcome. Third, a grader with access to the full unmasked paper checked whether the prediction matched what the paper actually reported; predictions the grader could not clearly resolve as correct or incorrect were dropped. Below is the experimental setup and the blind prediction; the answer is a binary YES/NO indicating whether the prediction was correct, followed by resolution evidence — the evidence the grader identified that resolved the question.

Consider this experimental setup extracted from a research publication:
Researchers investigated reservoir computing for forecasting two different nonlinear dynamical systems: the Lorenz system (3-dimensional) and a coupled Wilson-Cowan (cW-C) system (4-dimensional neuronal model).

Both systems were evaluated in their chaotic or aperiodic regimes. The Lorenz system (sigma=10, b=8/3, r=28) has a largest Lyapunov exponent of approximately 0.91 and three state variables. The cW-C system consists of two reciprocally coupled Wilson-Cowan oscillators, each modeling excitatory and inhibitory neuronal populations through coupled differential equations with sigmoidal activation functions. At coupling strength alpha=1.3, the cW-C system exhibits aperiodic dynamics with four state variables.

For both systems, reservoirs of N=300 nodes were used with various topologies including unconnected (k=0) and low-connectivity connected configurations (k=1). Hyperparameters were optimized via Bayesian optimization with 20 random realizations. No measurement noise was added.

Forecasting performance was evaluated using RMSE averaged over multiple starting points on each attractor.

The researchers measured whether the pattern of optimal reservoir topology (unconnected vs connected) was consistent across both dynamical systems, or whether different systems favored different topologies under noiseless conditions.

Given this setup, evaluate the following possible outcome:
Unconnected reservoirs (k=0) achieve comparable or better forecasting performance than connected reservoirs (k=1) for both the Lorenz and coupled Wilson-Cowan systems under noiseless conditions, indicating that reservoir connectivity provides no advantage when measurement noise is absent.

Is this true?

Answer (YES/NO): YES